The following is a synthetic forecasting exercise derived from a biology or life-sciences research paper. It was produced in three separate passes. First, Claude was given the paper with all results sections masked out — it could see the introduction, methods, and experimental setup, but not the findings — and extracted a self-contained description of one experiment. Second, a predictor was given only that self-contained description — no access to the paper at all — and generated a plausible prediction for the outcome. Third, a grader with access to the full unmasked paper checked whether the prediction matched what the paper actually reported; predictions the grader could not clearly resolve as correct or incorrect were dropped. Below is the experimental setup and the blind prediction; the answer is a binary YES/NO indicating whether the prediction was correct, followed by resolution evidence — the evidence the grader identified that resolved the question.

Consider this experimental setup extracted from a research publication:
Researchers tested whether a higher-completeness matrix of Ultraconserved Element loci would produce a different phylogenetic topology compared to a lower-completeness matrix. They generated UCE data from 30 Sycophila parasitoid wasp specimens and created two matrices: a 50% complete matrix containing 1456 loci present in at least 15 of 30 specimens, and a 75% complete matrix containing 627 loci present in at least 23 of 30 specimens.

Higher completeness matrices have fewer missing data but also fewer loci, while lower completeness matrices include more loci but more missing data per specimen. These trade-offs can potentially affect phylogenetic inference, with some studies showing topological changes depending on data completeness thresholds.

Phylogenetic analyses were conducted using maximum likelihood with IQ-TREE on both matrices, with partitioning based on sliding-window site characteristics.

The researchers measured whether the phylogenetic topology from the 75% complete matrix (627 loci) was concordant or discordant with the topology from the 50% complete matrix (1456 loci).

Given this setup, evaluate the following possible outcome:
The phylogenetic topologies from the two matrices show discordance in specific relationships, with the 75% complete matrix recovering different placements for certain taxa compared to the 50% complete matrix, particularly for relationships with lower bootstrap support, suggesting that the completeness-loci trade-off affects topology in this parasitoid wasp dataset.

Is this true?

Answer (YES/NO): NO